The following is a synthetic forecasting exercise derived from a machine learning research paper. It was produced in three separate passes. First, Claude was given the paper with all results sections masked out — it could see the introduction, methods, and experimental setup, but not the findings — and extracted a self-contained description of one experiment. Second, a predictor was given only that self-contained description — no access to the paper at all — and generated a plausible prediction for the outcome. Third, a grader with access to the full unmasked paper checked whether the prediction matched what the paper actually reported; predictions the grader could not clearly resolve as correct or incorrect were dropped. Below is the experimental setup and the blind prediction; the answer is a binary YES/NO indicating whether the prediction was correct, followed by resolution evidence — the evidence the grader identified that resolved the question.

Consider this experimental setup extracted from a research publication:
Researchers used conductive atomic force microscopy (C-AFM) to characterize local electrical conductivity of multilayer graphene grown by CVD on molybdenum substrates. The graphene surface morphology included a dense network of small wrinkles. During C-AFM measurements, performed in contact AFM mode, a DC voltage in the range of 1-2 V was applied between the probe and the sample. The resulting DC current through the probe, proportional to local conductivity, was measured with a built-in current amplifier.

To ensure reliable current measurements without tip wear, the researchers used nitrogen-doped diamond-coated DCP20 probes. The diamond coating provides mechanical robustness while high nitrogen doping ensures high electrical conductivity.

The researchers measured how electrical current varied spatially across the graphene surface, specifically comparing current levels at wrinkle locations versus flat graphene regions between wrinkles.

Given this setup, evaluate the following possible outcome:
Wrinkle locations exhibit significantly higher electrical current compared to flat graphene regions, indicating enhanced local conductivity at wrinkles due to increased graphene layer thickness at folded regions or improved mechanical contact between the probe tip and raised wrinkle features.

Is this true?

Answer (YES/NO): NO